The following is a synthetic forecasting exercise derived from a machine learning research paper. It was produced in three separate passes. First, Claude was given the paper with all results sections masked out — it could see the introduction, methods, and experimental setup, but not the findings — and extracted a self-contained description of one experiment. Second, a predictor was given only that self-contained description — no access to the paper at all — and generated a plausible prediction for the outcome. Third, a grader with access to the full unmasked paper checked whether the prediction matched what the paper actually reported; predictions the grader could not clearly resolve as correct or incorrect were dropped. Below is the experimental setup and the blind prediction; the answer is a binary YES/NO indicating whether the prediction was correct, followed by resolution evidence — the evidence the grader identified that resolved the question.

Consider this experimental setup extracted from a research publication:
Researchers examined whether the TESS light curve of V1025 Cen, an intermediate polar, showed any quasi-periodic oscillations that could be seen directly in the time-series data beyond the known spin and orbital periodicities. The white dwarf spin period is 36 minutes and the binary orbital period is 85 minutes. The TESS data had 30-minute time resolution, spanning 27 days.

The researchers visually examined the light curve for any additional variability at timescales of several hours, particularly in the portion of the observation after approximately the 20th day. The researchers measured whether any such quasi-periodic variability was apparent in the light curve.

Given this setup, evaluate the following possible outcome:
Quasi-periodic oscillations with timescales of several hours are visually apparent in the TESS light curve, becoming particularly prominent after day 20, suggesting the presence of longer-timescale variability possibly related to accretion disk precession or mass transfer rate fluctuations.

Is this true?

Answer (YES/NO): YES